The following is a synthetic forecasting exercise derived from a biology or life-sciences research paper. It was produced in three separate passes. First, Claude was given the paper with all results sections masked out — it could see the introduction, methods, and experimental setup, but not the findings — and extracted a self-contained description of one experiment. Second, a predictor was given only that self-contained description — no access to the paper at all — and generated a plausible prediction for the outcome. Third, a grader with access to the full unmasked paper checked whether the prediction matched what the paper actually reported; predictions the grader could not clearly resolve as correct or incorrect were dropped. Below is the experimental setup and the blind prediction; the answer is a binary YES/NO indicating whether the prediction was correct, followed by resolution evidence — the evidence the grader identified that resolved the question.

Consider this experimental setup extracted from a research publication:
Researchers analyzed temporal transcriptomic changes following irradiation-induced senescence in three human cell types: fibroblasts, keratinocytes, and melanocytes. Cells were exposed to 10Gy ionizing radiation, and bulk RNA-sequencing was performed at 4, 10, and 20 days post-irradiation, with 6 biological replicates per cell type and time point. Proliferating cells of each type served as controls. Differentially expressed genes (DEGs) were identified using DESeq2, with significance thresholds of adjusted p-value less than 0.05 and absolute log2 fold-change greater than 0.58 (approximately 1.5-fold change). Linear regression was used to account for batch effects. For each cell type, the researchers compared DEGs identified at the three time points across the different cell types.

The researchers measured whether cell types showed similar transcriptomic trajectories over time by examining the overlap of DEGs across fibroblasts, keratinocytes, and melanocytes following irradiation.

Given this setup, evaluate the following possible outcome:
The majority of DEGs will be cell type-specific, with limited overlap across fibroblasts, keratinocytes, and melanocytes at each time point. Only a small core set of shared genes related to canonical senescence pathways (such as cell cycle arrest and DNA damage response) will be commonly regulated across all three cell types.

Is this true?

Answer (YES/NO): NO